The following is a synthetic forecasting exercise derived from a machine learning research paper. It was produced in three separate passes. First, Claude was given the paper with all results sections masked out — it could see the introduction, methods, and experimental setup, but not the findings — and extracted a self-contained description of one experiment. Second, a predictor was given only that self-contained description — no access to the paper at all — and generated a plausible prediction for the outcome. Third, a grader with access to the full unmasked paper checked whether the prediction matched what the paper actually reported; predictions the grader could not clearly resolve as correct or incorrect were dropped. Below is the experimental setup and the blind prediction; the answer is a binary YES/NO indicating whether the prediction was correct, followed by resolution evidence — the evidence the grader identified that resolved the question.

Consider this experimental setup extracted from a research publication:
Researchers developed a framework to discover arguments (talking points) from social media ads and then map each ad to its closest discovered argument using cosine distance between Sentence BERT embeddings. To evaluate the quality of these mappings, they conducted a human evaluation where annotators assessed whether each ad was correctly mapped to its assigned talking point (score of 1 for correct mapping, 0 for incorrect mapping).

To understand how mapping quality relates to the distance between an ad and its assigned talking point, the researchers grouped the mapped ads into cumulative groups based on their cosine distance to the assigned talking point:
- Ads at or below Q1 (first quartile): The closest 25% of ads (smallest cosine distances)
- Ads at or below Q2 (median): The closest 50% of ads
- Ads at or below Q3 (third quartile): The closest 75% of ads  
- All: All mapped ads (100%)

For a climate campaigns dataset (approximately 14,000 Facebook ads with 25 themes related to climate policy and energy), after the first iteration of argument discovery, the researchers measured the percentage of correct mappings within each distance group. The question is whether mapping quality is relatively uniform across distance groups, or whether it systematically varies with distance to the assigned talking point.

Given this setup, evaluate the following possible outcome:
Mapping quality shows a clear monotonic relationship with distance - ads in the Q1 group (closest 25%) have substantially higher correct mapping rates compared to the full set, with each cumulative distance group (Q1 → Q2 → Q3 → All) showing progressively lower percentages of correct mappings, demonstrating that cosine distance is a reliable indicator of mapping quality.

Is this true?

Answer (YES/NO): YES